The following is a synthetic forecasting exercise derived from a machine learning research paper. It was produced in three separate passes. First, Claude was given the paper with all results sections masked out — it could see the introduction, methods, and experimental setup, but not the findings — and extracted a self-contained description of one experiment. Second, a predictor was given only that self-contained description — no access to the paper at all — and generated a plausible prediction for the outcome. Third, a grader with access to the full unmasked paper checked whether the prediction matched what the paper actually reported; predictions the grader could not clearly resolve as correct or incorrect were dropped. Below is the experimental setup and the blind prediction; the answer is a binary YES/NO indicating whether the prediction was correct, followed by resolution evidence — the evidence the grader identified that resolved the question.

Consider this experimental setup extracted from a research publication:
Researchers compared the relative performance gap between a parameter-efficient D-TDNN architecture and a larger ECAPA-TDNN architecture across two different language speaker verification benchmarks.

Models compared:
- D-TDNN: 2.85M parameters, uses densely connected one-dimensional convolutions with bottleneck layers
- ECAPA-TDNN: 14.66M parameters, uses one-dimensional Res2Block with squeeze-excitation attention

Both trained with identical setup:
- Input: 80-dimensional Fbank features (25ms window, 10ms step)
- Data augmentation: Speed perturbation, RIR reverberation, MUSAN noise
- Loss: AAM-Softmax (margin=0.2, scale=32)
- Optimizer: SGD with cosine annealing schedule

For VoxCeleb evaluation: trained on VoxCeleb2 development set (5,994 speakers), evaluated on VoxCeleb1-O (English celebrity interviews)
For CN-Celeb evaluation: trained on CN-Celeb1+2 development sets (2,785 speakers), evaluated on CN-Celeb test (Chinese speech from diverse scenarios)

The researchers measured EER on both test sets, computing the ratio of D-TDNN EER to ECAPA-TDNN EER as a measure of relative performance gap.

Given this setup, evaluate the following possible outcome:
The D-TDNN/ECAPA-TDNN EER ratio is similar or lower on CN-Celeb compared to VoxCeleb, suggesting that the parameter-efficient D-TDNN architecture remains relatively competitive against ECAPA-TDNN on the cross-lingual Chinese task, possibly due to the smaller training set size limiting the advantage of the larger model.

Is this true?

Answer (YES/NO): YES